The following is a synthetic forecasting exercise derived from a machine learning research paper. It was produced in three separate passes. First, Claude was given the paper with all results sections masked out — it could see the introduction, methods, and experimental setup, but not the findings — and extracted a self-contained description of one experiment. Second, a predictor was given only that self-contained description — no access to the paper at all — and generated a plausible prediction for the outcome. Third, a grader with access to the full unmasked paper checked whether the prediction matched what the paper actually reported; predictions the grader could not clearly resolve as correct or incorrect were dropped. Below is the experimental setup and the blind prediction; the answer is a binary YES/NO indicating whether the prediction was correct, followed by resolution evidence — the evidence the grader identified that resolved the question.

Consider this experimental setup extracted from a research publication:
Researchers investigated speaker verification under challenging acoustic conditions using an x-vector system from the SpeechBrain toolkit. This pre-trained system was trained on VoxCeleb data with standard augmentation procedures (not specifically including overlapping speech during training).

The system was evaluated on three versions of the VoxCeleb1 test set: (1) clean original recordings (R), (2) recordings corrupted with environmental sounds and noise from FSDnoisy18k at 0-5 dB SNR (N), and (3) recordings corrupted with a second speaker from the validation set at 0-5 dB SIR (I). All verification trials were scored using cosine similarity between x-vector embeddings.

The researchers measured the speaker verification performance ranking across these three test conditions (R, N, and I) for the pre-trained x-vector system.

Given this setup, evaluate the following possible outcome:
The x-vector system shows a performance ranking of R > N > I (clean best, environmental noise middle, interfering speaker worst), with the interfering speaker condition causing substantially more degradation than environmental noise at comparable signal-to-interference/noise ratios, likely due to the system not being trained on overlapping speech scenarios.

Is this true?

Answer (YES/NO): YES